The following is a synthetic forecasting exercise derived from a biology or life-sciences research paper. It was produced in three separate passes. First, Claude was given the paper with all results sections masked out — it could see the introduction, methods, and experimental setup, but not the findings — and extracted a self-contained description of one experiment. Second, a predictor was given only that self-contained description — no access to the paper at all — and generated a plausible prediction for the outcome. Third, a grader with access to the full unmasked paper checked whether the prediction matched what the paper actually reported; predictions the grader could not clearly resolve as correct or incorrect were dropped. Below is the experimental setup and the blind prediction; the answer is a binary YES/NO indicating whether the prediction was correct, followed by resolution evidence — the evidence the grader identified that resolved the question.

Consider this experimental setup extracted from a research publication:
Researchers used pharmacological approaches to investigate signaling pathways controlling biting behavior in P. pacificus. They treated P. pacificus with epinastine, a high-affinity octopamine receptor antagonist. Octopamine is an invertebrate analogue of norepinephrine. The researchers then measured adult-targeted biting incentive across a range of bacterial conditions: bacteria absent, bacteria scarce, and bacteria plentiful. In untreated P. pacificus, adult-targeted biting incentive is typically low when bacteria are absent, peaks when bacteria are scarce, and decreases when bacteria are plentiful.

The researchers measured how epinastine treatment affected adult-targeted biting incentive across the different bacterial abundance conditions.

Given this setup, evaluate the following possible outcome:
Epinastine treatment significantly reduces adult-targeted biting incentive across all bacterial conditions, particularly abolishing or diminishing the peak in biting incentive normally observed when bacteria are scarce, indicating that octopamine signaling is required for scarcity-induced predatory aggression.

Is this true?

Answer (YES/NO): NO